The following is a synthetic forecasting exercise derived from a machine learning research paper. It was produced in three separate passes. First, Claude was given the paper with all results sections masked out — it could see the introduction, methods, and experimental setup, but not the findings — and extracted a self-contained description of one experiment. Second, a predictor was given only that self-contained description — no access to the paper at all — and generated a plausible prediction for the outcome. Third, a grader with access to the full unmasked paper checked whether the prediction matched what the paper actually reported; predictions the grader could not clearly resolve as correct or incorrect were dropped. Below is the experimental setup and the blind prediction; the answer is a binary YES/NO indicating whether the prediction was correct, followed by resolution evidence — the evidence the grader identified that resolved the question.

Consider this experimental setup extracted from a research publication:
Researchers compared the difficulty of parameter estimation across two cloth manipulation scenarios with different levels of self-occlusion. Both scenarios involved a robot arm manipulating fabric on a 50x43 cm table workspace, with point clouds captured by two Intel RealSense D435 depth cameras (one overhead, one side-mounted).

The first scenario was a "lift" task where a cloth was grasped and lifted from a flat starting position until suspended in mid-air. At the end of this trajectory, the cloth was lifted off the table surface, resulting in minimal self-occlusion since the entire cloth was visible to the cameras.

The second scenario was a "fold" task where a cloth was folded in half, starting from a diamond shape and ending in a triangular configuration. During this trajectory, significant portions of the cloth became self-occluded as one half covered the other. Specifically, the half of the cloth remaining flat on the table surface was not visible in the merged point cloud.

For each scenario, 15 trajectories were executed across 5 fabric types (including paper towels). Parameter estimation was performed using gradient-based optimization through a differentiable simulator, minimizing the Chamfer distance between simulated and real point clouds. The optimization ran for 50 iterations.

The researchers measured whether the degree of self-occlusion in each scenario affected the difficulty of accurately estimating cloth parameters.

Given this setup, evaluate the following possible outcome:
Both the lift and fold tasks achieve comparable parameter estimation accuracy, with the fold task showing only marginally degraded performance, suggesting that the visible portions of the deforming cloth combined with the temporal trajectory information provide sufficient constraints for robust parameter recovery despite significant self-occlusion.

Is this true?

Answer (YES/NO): NO